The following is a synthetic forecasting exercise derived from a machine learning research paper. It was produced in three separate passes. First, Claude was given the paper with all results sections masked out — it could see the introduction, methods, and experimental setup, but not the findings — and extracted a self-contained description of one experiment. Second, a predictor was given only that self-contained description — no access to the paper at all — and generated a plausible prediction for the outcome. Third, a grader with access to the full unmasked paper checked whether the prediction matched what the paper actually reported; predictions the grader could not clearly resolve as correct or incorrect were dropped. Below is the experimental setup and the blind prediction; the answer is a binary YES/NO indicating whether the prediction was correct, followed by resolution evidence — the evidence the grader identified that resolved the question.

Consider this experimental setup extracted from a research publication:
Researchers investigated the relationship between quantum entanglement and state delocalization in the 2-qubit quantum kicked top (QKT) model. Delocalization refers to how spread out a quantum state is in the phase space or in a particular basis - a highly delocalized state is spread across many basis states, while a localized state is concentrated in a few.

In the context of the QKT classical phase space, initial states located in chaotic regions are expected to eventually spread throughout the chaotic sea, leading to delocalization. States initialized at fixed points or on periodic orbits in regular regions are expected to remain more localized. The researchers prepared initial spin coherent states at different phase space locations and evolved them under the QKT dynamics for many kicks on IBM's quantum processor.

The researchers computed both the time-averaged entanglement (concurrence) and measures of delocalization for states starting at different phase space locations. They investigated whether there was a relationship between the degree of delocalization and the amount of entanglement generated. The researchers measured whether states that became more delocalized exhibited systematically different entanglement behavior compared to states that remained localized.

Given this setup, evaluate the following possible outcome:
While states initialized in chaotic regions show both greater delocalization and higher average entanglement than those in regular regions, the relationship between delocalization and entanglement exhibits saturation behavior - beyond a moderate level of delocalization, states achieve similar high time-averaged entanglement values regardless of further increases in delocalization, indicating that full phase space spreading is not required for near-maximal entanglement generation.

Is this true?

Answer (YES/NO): NO